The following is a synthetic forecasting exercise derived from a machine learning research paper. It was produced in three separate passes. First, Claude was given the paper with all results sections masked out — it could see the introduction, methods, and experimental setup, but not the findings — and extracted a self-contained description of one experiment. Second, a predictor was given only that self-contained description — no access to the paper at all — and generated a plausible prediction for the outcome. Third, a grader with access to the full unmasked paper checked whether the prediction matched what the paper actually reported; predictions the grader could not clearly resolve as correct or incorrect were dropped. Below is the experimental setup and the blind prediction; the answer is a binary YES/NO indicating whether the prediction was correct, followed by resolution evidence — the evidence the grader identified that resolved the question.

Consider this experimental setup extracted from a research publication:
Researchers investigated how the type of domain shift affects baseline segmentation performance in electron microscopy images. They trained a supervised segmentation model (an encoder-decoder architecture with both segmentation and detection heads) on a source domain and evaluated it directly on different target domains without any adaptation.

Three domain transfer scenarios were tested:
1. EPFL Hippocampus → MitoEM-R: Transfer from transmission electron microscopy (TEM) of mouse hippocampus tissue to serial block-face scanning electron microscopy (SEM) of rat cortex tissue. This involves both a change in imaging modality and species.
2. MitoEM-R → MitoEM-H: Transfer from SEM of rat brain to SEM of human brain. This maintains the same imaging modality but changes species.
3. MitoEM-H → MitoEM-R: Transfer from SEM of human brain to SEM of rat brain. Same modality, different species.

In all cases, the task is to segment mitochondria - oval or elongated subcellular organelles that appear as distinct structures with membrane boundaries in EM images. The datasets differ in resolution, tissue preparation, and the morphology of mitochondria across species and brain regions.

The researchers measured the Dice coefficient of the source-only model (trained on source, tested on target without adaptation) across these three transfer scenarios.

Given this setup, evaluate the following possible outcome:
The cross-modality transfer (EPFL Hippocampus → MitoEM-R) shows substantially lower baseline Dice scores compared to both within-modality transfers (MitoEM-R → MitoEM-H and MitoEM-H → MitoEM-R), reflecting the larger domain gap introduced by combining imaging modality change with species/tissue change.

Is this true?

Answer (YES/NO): YES